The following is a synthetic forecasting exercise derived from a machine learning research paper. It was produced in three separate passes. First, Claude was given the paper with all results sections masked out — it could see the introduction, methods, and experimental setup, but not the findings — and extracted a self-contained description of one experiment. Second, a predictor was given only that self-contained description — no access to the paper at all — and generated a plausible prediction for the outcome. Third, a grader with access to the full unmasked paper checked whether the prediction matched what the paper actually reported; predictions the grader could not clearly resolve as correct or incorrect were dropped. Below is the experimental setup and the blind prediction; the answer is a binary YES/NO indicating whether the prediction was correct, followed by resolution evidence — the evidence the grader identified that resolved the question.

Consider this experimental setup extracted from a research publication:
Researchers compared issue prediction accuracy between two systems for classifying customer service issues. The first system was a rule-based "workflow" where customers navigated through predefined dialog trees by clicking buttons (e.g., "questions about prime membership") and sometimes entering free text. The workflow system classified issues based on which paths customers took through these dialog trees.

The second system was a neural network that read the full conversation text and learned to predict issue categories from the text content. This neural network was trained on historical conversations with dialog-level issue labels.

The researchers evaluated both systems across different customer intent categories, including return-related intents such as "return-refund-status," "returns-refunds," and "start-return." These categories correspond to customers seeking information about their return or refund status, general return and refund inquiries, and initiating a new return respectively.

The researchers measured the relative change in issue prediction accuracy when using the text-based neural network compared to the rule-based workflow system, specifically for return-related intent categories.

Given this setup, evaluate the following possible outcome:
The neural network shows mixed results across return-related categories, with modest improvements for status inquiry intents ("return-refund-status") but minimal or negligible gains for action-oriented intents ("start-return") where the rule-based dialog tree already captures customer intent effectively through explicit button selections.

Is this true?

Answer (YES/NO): NO